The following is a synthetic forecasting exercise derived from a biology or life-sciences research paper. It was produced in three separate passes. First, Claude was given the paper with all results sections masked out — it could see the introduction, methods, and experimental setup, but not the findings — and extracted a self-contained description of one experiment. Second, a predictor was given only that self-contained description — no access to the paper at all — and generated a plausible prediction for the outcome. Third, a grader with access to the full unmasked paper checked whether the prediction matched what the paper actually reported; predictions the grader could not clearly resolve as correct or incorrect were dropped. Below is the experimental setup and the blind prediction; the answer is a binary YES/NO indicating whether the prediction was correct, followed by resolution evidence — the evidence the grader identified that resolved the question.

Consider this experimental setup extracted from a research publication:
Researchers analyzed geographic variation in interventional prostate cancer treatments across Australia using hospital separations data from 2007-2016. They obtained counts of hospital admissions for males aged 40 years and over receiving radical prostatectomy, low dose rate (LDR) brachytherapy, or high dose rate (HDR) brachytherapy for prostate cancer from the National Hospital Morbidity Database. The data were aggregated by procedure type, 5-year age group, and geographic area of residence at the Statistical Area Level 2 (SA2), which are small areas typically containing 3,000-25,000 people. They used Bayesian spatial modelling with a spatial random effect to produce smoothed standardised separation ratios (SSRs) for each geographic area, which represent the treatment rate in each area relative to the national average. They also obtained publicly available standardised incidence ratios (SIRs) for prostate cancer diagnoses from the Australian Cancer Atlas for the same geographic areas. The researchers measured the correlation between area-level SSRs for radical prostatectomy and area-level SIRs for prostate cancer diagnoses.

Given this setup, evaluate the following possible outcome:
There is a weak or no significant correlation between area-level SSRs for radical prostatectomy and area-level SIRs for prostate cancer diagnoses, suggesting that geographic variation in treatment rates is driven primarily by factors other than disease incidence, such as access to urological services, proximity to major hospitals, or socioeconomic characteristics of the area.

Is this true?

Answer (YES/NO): NO